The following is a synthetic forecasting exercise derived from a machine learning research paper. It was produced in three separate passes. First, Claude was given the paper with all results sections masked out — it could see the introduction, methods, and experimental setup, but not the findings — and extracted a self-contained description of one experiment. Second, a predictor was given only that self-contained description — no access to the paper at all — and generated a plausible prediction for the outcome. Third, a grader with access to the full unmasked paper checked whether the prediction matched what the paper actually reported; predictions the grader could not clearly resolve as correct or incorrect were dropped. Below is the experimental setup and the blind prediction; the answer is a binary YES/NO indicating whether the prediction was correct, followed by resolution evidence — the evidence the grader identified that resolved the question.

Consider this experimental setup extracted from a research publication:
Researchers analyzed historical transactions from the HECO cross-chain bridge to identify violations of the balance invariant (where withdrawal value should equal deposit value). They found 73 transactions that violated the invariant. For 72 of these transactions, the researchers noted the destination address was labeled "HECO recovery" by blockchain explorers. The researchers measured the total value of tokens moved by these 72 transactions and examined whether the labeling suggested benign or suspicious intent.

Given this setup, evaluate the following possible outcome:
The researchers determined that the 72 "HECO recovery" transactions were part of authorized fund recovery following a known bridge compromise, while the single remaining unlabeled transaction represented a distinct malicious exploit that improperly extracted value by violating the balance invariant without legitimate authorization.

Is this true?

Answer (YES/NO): NO